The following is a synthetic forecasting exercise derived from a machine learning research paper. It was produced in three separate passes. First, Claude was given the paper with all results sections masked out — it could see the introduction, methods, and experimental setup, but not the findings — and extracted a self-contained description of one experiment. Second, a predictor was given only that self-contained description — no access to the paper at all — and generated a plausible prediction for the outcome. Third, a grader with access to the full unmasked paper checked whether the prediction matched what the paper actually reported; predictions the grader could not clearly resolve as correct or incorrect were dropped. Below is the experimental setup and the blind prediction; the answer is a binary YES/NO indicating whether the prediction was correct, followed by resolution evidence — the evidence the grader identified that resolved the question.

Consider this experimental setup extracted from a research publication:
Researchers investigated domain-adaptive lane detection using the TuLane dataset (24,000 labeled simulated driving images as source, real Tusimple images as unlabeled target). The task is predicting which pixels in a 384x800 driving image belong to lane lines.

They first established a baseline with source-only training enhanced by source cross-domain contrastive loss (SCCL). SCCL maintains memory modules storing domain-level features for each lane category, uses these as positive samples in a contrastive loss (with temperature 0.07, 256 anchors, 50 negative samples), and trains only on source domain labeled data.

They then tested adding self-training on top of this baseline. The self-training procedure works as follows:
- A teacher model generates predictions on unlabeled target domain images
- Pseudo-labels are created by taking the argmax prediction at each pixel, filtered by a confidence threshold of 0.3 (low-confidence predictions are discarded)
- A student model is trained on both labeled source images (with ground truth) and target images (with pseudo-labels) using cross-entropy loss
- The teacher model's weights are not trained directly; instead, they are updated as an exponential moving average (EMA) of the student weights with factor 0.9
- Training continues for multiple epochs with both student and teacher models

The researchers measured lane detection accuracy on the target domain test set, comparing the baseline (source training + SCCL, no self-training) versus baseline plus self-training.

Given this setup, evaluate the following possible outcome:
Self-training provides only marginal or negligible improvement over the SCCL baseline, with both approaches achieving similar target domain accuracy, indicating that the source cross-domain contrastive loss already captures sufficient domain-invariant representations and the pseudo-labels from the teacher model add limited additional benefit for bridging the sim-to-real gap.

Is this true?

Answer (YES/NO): NO